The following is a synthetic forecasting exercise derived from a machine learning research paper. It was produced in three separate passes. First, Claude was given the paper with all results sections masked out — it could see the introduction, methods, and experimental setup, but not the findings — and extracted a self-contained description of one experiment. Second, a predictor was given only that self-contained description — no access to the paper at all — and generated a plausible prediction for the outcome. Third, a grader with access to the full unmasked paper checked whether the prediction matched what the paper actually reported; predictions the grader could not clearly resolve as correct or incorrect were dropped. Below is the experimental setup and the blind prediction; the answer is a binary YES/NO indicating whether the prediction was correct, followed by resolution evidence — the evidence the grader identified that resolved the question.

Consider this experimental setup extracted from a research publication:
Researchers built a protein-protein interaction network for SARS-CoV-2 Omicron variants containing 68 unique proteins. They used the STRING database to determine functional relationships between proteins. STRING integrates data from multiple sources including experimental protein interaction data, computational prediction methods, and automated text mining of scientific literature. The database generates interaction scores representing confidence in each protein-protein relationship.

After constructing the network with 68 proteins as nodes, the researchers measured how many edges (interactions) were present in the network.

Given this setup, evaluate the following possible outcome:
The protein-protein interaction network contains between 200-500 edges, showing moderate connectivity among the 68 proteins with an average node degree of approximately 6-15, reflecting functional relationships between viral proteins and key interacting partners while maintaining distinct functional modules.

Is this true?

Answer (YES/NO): NO